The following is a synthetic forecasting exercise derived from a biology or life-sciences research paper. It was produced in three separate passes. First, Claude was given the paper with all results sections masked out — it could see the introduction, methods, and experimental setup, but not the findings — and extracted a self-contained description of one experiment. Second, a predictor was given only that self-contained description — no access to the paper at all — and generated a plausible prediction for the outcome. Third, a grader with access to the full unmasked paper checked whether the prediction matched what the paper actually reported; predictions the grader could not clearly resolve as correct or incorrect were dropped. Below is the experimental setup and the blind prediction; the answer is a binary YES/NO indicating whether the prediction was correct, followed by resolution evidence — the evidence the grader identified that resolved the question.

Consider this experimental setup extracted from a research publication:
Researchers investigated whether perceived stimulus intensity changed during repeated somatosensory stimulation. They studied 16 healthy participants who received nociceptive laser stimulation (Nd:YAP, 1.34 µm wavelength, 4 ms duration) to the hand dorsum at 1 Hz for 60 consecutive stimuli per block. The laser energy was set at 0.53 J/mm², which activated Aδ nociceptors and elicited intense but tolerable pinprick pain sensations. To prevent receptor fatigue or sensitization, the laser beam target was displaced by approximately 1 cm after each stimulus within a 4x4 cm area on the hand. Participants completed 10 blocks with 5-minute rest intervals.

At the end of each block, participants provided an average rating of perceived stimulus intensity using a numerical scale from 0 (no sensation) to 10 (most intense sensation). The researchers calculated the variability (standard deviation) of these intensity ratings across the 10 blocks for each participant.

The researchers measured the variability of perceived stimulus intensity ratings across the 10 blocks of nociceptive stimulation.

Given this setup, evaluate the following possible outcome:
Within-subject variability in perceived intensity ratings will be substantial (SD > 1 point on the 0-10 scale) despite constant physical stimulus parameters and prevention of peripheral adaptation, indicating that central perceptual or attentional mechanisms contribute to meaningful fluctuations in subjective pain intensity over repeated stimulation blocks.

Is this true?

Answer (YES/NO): NO